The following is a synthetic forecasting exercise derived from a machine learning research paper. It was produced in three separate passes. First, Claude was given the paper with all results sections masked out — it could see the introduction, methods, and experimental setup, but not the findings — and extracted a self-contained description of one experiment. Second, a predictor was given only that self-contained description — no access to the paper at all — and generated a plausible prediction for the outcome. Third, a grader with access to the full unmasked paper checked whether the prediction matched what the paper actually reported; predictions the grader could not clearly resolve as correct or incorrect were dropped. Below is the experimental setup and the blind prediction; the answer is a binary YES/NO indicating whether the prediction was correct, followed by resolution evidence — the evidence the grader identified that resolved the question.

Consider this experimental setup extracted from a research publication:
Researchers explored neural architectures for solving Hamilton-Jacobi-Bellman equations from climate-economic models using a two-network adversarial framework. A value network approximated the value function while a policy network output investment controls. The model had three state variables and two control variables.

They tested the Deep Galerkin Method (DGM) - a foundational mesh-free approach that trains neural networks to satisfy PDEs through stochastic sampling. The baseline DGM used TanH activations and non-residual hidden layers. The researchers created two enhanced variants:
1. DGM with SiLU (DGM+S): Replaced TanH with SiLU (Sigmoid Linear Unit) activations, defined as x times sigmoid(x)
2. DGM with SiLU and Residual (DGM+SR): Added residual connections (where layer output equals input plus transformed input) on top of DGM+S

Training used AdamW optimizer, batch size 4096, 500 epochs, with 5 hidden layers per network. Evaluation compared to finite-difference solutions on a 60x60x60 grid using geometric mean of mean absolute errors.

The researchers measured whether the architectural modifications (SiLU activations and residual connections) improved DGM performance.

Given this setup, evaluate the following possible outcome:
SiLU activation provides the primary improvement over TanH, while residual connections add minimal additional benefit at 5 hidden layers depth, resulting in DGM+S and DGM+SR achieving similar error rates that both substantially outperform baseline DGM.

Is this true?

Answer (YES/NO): NO